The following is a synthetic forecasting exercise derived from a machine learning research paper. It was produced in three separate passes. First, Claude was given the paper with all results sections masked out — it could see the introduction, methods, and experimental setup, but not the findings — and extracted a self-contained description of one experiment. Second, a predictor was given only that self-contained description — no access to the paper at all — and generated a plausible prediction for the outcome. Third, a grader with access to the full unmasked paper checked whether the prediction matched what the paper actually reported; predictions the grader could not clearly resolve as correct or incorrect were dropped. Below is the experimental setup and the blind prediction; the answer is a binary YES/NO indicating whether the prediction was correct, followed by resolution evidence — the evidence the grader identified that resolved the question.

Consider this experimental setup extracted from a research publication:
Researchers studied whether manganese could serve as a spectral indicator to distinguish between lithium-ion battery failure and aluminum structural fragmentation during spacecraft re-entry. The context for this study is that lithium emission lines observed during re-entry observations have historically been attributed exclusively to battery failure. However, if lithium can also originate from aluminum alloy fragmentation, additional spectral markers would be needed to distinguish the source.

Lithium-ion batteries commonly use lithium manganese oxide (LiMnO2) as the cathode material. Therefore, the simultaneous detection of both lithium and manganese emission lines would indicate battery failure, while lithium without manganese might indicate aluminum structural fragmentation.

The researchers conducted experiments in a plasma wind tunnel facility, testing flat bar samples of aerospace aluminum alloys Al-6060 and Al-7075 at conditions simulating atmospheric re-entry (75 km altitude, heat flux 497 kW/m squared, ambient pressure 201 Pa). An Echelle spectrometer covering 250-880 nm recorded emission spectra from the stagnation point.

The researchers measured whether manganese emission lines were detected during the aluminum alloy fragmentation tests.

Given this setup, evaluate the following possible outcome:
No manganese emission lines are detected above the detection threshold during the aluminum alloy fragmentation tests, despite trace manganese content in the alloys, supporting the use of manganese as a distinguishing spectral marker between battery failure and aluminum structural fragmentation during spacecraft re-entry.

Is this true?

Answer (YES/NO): YES